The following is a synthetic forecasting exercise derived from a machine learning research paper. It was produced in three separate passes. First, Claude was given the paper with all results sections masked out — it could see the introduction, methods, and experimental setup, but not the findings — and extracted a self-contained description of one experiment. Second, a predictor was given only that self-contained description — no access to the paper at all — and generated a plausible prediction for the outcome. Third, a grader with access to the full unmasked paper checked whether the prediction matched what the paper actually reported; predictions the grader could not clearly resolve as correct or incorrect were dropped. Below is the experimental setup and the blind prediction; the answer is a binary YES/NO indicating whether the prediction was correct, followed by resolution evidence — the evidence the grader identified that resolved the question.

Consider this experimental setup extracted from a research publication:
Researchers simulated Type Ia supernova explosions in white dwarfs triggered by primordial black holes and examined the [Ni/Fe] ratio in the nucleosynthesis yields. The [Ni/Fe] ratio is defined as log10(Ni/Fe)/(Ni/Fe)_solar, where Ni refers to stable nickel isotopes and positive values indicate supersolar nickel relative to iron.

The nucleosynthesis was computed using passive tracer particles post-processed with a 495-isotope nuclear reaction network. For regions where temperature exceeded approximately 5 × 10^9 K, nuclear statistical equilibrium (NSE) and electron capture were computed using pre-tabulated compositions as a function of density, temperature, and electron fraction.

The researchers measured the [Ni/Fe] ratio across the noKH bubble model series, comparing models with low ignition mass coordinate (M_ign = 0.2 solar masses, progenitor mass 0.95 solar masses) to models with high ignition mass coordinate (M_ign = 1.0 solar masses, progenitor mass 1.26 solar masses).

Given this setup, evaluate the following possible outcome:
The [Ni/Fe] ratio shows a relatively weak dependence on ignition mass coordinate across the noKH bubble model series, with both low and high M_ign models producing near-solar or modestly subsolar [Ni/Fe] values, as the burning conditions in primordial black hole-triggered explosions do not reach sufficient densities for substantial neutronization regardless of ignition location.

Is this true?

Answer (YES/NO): NO